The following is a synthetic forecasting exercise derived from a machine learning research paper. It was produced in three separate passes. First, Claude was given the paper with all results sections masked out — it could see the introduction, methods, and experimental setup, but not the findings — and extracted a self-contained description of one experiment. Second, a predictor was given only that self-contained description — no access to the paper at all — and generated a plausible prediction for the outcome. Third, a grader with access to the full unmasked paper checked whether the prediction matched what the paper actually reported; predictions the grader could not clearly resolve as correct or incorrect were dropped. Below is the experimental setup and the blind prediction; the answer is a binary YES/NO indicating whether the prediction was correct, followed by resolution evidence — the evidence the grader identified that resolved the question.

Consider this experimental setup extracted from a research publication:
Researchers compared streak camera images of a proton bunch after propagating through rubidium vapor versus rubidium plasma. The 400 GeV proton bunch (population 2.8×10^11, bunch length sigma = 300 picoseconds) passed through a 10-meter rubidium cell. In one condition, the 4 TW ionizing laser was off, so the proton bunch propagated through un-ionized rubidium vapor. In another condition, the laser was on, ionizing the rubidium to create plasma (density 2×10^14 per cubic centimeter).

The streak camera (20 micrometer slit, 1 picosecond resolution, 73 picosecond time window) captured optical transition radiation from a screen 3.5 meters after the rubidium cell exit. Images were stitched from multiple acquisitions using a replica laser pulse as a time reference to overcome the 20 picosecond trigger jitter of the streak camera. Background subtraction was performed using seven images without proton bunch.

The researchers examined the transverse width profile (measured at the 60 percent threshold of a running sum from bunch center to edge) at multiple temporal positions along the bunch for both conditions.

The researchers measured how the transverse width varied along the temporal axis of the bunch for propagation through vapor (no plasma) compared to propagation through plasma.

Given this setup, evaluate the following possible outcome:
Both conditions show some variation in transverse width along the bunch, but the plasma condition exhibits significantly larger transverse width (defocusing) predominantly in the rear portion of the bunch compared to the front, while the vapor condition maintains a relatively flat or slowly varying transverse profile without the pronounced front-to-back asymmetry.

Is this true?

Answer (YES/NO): NO